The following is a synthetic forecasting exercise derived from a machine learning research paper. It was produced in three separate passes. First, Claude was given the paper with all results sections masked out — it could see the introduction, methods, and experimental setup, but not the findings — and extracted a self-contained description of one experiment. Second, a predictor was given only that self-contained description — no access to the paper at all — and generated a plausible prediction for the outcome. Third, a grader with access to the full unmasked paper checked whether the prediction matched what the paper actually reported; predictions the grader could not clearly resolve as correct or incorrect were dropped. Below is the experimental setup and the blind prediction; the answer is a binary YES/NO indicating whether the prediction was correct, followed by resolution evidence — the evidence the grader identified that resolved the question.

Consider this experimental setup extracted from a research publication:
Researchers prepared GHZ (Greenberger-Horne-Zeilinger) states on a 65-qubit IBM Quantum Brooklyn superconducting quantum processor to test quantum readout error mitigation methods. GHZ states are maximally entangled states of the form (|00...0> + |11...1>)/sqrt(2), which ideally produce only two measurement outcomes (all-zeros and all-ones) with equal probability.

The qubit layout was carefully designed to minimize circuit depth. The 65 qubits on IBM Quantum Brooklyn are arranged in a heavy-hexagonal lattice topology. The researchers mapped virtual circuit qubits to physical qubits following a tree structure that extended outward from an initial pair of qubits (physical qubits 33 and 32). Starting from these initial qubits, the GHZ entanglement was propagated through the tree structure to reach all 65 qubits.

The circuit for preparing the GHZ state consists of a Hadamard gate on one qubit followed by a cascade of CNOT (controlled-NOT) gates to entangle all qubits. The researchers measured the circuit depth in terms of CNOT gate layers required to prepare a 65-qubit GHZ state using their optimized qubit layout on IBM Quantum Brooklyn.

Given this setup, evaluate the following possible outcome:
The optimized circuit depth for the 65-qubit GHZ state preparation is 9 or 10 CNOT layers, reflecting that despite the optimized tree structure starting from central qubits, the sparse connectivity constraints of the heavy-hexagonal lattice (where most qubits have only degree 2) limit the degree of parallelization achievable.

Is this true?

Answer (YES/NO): YES